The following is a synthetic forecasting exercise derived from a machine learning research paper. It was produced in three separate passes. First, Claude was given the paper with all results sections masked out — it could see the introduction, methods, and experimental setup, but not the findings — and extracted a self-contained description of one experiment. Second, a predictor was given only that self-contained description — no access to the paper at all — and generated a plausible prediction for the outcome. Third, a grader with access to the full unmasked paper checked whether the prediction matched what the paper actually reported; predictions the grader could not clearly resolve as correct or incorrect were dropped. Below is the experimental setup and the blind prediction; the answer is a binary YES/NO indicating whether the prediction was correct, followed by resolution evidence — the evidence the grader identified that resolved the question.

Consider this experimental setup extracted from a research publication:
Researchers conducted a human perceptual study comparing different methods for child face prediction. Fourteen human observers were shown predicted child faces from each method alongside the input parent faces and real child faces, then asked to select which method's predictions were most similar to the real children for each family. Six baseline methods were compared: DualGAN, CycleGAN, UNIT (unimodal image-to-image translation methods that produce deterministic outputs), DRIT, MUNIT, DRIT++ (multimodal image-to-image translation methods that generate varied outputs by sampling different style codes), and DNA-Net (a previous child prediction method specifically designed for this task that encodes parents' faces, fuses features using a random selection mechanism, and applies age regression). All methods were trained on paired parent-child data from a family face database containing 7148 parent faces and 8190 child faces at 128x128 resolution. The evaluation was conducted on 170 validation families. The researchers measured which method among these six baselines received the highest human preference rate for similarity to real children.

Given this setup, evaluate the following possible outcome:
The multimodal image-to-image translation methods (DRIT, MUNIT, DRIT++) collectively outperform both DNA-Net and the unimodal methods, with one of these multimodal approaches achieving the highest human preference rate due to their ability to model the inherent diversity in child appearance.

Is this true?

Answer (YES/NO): NO